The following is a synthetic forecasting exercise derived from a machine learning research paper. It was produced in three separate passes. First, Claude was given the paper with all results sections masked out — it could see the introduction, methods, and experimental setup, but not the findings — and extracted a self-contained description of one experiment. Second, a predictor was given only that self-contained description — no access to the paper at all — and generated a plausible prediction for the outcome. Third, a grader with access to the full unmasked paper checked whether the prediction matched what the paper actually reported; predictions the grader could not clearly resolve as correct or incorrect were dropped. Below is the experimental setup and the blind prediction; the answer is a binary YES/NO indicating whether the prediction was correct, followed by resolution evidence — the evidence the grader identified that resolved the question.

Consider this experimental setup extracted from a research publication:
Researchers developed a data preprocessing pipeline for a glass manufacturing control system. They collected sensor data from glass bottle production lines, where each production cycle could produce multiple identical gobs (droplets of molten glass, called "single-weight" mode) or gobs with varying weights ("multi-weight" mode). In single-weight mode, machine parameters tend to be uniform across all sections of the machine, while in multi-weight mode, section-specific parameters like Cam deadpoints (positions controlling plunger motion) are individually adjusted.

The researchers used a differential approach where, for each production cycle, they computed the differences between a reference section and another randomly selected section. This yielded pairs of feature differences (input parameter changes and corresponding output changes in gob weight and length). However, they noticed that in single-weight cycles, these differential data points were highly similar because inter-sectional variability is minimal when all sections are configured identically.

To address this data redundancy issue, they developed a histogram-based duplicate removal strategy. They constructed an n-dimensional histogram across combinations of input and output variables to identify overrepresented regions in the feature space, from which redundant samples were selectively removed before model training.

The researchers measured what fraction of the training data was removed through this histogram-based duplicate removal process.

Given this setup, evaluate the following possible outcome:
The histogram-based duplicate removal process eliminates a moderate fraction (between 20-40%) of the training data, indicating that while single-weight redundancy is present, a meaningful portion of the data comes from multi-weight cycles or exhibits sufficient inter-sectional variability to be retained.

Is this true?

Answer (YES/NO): NO